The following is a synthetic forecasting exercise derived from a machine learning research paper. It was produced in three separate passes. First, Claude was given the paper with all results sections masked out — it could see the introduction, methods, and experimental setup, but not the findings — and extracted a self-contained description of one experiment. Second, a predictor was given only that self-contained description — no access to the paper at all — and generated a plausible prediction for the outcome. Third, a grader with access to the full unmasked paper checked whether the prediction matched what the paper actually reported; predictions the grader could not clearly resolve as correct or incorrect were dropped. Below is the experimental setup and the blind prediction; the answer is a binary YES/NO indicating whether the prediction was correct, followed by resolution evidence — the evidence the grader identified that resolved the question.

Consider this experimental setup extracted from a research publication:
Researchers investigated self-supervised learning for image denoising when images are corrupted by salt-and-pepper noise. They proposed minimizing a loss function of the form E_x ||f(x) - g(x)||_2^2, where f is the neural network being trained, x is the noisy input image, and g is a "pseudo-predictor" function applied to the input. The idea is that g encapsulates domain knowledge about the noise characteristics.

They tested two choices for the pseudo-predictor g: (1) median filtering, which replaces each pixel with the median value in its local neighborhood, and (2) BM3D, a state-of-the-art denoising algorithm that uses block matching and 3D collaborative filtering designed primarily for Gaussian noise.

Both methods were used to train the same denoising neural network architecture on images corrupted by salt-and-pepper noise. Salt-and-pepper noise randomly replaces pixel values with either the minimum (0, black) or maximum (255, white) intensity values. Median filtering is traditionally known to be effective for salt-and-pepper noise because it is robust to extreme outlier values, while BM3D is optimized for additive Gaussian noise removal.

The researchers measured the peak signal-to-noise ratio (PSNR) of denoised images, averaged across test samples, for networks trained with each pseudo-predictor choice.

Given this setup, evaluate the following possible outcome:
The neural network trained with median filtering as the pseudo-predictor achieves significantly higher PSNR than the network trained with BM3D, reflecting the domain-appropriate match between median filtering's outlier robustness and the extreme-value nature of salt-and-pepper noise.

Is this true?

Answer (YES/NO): YES